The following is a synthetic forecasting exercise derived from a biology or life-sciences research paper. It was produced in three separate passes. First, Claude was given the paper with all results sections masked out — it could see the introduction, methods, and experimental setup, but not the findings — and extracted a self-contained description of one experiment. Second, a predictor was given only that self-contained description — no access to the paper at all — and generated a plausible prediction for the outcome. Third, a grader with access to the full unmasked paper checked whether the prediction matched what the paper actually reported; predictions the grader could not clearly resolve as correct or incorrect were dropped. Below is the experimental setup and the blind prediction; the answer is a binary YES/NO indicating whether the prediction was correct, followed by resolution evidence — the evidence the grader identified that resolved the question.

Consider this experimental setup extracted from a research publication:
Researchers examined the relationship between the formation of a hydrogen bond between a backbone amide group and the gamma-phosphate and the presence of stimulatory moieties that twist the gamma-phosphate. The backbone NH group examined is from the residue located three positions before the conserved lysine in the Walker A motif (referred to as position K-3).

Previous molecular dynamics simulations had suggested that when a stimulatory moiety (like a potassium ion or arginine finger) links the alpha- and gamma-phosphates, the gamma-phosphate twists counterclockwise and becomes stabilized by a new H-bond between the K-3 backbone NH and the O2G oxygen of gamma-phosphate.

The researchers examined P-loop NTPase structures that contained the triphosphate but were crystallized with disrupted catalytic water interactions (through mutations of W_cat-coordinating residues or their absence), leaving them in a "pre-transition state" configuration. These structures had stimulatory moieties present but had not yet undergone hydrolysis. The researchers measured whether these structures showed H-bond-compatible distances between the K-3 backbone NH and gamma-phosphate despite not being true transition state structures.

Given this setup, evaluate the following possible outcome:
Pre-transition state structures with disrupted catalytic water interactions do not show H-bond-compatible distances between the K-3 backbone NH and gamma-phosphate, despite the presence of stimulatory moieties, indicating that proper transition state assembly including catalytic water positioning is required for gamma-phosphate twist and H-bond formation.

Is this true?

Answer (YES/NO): NO